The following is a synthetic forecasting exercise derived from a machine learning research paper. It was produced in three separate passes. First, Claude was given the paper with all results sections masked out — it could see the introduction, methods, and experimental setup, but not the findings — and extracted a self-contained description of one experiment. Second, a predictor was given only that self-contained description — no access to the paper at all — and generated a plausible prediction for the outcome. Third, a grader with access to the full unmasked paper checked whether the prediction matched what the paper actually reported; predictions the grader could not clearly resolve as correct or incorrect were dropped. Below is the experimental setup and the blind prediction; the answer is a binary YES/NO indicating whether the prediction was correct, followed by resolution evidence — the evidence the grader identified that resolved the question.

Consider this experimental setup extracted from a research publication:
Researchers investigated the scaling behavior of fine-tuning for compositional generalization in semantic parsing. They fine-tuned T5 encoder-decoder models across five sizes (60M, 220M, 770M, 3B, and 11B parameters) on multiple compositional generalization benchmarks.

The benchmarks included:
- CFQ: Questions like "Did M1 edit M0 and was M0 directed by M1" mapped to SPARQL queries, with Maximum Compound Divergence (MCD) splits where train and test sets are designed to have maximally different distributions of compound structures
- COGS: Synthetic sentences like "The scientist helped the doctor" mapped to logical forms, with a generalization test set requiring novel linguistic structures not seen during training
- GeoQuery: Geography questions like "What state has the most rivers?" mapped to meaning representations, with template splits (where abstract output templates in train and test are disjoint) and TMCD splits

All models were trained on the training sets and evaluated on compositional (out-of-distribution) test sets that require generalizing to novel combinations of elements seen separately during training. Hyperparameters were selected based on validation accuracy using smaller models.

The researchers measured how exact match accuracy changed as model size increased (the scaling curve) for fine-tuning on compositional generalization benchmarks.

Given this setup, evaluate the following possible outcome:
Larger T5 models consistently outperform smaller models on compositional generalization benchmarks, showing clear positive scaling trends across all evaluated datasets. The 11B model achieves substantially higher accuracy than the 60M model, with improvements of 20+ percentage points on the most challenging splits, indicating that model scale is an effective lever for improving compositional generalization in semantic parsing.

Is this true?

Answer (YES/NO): NO